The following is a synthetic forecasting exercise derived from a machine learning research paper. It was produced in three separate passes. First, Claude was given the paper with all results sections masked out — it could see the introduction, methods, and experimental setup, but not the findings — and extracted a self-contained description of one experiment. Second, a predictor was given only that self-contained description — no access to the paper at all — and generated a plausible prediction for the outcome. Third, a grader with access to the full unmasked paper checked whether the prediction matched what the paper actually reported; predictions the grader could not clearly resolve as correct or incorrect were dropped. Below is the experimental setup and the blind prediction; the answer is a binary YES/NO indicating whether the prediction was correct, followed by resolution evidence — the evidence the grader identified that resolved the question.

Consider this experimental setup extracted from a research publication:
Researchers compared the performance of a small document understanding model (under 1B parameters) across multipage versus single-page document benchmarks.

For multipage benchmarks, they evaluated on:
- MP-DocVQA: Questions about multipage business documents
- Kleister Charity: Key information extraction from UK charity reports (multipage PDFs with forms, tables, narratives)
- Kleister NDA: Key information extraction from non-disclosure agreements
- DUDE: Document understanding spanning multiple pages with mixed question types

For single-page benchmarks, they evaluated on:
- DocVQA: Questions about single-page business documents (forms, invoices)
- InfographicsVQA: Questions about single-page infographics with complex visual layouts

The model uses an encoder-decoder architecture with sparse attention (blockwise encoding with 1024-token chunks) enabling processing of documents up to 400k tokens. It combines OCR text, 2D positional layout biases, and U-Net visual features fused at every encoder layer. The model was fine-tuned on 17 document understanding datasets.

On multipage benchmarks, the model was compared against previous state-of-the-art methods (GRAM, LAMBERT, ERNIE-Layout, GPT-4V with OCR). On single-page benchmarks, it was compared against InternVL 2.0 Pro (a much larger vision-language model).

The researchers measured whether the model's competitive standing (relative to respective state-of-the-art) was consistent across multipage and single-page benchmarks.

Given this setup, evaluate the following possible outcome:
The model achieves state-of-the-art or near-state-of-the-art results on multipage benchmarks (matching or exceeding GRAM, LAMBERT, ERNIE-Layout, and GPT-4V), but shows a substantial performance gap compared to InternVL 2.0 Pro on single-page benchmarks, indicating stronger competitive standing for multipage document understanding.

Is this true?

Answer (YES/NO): YES